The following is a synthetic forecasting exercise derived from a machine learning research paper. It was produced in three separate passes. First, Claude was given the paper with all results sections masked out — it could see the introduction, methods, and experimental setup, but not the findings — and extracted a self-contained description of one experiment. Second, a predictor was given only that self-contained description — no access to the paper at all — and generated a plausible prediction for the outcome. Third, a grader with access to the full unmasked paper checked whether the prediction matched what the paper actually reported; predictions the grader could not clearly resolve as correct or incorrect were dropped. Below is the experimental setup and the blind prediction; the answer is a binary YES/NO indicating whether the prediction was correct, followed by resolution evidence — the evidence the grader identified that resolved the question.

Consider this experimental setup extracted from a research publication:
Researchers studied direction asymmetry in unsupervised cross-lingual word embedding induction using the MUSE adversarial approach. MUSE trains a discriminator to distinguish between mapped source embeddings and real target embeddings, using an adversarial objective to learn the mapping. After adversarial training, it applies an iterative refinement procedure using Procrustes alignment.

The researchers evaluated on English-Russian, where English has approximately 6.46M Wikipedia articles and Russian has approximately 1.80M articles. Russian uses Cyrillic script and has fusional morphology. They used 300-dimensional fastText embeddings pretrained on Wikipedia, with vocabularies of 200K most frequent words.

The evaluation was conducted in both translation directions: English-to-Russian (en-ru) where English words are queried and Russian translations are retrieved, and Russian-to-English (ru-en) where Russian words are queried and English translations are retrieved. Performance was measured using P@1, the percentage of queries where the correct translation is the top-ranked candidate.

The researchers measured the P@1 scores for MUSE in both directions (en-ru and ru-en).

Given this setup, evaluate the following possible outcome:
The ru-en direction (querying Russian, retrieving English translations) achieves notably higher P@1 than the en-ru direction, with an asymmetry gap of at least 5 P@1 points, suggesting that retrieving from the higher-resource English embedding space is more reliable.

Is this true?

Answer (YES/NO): YES